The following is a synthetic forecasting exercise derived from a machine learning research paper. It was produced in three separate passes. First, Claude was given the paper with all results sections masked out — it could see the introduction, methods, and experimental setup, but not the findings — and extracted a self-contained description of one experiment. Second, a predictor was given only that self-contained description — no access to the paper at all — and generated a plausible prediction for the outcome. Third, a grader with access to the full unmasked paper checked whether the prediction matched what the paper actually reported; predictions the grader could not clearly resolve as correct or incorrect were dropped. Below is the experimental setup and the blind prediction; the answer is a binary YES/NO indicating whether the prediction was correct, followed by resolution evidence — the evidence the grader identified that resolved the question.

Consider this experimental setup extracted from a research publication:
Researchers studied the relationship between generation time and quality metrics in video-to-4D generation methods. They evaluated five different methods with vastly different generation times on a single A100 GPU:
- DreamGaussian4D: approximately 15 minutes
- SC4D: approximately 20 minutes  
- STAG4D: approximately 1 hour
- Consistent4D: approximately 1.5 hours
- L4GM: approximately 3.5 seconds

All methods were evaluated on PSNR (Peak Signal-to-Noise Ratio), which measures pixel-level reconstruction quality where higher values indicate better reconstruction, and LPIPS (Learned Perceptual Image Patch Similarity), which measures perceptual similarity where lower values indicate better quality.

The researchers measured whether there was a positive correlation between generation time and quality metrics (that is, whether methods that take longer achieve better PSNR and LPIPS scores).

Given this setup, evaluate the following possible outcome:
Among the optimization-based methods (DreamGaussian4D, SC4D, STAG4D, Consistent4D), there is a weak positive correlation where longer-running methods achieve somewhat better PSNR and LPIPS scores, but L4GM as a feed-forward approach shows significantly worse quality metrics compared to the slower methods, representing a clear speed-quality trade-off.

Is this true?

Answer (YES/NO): NO